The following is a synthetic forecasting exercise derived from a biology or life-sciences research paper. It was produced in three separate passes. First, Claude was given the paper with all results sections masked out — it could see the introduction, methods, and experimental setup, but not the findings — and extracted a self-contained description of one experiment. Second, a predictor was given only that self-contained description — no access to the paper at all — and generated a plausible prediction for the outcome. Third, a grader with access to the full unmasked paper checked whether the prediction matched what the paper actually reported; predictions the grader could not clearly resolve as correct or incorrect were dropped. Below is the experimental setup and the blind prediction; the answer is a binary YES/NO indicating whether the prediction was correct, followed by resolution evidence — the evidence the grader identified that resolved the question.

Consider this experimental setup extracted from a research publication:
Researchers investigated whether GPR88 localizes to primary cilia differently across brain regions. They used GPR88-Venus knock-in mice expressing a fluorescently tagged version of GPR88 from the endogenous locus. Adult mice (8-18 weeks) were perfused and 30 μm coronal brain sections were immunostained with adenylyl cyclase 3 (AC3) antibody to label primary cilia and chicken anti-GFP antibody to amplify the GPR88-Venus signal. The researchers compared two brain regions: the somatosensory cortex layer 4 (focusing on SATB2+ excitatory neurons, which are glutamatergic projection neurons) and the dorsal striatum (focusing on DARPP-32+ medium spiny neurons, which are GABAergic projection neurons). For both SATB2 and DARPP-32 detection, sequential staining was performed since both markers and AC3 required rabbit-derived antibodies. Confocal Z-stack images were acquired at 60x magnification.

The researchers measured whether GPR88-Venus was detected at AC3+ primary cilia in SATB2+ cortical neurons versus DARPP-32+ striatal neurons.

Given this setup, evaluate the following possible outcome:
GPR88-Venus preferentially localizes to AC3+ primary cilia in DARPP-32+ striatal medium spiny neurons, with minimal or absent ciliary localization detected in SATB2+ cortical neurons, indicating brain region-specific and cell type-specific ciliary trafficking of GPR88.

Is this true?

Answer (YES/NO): YES